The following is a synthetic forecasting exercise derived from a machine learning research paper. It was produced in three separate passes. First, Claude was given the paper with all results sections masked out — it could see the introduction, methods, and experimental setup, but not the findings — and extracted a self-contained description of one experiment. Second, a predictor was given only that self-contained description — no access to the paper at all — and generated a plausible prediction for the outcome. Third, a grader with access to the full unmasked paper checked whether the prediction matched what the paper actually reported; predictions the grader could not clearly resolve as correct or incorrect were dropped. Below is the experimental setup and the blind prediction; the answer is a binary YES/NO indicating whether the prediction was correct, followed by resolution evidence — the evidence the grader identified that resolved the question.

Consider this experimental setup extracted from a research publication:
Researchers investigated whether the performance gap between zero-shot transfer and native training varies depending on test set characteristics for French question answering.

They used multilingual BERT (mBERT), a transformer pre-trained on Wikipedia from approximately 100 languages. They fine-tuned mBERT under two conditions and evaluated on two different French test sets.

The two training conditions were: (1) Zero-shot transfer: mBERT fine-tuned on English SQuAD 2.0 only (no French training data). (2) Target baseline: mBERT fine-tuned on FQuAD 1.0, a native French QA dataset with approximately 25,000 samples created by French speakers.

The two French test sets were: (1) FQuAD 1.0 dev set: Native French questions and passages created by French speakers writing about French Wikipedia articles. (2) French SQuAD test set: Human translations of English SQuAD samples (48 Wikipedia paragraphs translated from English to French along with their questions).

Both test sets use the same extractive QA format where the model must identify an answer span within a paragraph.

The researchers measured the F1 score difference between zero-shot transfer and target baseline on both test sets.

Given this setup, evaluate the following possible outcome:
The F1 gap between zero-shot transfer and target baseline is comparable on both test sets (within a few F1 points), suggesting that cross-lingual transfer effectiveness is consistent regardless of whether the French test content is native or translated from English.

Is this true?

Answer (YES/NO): NO